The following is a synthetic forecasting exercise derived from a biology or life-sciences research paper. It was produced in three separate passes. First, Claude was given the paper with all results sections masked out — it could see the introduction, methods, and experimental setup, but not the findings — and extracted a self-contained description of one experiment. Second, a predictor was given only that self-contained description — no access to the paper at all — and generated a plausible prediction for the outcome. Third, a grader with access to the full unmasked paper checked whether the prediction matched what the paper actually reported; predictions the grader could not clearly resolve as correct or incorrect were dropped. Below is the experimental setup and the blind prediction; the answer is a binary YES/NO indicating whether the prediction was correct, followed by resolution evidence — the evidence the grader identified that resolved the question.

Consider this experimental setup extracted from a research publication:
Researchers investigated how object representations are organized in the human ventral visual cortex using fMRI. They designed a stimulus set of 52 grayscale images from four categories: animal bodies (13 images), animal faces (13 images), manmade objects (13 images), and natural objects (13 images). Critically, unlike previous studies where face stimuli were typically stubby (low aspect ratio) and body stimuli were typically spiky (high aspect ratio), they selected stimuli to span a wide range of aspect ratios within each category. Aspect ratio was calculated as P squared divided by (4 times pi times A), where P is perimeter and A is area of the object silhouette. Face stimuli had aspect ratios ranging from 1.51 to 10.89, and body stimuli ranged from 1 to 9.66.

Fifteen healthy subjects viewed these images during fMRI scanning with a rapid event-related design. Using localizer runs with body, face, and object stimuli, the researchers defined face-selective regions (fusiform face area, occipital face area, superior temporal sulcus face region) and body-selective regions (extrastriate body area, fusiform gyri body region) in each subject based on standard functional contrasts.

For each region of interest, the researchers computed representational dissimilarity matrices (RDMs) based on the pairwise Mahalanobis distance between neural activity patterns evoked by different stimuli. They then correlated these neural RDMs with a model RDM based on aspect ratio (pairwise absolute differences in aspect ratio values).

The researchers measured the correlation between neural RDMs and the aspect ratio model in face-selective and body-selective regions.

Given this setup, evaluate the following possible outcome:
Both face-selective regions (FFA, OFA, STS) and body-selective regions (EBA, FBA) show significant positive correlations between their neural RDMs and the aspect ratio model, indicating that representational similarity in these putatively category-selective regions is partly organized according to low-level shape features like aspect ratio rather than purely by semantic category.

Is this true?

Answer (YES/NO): NO